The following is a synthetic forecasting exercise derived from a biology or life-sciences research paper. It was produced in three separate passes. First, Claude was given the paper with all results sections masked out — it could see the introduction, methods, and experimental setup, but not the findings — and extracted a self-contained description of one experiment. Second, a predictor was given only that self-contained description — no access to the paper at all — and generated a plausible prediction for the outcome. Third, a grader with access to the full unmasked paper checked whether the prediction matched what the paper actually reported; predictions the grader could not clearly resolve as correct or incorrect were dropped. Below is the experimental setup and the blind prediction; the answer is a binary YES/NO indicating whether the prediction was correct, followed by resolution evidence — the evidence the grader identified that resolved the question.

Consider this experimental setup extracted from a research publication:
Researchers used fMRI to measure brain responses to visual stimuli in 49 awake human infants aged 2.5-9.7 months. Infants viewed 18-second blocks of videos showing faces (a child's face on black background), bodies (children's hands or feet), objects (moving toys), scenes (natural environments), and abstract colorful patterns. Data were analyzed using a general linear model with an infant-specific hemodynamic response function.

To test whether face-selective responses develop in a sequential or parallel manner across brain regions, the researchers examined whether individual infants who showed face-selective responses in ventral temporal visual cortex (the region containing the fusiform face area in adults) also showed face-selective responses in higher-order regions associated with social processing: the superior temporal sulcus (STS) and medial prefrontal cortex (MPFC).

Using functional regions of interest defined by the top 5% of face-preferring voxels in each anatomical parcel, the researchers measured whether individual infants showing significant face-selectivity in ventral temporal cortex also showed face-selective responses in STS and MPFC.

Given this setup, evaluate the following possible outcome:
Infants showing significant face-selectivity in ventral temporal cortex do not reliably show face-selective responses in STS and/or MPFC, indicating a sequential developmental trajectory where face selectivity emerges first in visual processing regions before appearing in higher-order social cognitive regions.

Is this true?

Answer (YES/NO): NO